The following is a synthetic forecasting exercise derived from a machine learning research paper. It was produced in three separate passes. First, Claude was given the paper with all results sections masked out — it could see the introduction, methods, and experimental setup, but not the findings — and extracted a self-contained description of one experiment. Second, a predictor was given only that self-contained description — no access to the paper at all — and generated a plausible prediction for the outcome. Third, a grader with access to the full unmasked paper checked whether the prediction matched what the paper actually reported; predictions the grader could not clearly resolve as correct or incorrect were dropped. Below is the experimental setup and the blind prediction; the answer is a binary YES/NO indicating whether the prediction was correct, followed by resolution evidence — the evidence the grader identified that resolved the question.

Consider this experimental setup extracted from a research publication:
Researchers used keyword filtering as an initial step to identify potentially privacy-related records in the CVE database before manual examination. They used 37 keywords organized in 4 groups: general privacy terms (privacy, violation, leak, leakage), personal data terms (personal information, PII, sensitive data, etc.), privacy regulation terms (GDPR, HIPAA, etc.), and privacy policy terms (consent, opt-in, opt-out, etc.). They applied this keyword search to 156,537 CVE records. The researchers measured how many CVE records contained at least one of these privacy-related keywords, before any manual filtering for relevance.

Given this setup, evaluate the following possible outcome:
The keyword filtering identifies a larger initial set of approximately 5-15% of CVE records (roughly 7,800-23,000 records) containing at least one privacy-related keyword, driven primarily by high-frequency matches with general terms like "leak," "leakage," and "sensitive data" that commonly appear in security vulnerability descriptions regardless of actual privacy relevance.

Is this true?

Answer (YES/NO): NO